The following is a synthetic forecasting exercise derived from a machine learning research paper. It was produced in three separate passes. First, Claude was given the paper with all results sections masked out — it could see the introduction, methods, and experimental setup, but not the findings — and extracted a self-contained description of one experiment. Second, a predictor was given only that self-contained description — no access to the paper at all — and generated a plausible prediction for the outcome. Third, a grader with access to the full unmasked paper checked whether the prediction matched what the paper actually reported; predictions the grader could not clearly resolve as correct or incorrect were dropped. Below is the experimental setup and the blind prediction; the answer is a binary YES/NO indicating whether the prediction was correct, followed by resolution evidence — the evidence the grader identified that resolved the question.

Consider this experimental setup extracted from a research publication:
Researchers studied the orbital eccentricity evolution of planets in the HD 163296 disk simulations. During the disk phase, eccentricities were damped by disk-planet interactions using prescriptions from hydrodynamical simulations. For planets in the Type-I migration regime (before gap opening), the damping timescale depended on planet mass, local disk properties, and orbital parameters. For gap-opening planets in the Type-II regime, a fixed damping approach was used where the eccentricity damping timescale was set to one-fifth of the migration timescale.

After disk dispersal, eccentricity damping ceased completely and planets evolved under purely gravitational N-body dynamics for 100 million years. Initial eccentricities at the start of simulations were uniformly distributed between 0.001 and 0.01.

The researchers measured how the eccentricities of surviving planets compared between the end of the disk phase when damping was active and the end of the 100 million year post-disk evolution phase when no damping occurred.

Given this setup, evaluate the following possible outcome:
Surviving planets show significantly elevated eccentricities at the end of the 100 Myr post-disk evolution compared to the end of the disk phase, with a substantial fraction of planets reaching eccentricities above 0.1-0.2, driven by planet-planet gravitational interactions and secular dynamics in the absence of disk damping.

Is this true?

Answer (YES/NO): NO